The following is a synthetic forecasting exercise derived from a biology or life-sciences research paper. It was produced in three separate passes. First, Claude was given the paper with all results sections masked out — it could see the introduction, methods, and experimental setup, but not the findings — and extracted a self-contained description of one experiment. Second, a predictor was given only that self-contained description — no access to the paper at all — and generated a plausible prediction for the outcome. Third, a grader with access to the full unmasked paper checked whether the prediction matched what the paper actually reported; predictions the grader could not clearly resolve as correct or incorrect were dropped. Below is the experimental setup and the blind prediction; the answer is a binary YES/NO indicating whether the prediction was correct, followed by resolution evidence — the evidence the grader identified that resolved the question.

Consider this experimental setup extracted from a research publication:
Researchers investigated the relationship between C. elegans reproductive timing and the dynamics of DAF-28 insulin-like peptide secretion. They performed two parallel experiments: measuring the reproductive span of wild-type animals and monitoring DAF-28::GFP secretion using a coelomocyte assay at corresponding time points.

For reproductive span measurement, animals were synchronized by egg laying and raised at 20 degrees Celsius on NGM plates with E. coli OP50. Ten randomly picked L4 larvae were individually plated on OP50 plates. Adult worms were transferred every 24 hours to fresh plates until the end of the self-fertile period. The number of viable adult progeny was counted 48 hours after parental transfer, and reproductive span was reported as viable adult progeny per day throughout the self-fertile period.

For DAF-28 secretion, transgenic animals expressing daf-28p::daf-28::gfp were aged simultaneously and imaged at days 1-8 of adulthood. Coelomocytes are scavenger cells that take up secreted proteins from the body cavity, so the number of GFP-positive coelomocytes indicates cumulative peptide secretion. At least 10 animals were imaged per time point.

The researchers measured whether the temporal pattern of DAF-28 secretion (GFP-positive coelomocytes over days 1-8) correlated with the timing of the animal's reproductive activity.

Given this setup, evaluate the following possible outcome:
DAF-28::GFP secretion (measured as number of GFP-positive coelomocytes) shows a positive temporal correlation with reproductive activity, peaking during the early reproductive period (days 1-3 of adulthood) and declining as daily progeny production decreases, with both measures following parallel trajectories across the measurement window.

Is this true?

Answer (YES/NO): YES